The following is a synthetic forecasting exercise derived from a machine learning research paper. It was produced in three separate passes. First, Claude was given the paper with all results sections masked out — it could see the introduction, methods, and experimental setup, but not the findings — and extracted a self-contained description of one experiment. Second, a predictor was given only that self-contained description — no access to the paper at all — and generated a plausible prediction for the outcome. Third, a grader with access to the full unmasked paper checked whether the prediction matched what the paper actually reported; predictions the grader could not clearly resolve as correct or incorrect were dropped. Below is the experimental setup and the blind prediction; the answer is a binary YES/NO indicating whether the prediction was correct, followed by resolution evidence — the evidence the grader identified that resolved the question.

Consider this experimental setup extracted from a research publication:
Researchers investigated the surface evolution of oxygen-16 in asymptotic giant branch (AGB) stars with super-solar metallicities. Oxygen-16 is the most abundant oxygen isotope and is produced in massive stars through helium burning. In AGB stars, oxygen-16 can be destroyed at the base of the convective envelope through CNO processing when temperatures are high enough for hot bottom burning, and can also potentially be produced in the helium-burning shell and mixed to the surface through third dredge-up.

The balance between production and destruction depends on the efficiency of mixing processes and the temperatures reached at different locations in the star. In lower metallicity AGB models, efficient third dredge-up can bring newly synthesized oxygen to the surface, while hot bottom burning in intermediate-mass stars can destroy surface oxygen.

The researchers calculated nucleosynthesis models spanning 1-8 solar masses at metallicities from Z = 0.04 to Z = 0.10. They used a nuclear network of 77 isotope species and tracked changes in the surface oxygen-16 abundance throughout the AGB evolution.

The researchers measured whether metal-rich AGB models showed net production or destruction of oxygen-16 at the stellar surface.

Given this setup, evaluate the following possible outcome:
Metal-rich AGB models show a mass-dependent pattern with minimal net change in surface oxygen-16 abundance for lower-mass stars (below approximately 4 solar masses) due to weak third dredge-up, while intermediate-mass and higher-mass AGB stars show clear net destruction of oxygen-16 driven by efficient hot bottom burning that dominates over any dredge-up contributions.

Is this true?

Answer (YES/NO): NO